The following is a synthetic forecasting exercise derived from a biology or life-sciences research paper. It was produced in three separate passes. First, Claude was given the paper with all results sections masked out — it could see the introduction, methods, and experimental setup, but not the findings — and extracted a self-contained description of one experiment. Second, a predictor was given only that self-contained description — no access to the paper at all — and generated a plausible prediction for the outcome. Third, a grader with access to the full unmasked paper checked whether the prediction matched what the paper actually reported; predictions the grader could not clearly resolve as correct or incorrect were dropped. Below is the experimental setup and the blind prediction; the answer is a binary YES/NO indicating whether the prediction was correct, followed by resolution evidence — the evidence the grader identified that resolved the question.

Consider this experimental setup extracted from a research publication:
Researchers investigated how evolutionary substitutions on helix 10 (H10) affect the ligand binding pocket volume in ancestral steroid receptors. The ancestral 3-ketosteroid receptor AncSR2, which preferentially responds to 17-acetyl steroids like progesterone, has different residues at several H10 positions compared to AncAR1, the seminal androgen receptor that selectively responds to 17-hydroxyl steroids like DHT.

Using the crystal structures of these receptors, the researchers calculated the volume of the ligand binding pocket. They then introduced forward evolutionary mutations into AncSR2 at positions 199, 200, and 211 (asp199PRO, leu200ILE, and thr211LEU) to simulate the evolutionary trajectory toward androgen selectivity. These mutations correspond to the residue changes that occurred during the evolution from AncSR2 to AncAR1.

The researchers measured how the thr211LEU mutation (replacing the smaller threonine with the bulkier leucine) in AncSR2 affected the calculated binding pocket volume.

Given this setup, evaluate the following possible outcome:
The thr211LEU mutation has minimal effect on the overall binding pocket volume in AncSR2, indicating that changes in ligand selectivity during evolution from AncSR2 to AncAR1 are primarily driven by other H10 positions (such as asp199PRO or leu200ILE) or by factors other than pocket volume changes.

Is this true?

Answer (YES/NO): YES